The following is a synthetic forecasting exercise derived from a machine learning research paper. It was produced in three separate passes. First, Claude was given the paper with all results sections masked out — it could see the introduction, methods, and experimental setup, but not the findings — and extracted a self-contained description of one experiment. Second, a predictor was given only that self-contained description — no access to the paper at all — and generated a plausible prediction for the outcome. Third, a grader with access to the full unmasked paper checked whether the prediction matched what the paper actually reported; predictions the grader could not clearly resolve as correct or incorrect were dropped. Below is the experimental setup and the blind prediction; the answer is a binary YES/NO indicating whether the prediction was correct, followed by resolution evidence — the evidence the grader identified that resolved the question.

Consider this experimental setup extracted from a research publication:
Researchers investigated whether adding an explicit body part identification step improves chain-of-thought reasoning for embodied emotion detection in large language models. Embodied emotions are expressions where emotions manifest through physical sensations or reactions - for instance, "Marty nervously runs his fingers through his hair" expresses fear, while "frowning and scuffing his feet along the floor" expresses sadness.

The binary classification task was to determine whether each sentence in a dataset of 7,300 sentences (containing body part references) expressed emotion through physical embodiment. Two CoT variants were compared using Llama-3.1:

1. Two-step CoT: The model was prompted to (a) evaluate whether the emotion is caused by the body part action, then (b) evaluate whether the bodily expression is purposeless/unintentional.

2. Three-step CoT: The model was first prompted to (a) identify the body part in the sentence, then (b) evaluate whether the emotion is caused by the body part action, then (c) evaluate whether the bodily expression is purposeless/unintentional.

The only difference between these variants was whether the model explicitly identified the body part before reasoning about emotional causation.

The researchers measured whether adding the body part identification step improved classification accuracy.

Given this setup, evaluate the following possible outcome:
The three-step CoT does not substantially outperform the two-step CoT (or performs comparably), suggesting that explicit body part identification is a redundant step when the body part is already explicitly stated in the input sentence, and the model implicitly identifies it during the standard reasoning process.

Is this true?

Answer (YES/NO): NO